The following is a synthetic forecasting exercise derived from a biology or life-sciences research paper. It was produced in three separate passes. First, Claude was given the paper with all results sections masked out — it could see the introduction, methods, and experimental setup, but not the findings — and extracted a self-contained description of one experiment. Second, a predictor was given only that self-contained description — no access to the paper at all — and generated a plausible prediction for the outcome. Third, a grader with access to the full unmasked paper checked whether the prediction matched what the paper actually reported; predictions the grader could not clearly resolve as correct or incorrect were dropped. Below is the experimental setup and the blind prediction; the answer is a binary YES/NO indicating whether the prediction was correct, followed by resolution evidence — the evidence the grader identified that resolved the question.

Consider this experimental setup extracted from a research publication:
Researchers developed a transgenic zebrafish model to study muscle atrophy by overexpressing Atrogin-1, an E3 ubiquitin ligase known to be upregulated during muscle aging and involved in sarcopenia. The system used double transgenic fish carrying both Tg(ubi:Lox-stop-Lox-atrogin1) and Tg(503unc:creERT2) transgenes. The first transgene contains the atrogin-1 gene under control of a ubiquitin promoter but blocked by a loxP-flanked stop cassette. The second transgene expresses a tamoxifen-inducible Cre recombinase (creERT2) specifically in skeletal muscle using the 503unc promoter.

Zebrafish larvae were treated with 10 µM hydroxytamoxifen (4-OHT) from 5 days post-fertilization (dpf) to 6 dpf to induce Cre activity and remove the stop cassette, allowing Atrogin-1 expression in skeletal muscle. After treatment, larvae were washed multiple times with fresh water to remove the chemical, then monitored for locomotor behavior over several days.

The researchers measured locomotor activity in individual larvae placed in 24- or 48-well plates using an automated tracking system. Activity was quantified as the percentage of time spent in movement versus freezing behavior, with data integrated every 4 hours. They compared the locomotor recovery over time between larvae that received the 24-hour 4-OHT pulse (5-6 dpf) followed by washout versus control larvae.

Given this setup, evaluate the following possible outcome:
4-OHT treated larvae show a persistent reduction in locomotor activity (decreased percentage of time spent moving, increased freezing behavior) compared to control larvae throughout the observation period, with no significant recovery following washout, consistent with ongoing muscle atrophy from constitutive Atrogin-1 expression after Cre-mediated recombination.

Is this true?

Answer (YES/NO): NO